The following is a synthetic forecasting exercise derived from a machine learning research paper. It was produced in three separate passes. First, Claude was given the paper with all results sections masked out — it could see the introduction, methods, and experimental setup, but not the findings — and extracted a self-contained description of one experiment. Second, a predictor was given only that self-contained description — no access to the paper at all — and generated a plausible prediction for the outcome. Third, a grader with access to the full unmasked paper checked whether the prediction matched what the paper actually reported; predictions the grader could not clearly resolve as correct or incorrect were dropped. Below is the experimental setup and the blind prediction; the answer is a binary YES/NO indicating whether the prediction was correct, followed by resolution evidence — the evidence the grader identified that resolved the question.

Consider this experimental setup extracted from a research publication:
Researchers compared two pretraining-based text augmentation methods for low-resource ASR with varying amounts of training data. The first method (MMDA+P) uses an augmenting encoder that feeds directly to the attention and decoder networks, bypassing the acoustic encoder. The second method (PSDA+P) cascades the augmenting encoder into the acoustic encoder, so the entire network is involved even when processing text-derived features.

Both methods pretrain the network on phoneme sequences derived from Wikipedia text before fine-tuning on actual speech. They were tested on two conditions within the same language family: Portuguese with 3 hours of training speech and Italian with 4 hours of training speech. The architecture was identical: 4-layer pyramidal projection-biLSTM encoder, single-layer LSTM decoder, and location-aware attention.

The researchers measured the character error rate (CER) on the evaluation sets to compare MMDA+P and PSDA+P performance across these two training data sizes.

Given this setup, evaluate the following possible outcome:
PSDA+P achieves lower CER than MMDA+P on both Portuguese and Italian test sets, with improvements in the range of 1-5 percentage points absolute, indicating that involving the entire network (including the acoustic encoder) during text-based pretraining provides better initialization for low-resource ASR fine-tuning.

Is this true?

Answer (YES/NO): NO